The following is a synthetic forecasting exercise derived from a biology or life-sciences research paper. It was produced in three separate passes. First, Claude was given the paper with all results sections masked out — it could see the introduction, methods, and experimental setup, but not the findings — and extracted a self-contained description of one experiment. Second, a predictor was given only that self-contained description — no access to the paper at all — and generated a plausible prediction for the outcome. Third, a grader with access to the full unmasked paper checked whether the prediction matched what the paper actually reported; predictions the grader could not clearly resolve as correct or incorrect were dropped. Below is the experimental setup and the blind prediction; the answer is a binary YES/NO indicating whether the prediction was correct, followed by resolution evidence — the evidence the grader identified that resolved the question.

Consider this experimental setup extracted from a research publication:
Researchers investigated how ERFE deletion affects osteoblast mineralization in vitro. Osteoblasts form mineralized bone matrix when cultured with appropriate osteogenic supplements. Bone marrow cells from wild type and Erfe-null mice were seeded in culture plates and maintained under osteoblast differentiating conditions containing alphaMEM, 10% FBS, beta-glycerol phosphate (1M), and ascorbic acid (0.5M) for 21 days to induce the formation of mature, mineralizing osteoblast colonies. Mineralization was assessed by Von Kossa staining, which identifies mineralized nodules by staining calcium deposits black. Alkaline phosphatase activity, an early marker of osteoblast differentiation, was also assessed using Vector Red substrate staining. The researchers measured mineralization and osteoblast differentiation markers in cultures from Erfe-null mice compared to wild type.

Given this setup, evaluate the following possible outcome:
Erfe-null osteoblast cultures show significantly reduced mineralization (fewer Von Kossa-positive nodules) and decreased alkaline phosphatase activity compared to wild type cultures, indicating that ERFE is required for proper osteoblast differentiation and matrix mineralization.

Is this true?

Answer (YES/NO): NO